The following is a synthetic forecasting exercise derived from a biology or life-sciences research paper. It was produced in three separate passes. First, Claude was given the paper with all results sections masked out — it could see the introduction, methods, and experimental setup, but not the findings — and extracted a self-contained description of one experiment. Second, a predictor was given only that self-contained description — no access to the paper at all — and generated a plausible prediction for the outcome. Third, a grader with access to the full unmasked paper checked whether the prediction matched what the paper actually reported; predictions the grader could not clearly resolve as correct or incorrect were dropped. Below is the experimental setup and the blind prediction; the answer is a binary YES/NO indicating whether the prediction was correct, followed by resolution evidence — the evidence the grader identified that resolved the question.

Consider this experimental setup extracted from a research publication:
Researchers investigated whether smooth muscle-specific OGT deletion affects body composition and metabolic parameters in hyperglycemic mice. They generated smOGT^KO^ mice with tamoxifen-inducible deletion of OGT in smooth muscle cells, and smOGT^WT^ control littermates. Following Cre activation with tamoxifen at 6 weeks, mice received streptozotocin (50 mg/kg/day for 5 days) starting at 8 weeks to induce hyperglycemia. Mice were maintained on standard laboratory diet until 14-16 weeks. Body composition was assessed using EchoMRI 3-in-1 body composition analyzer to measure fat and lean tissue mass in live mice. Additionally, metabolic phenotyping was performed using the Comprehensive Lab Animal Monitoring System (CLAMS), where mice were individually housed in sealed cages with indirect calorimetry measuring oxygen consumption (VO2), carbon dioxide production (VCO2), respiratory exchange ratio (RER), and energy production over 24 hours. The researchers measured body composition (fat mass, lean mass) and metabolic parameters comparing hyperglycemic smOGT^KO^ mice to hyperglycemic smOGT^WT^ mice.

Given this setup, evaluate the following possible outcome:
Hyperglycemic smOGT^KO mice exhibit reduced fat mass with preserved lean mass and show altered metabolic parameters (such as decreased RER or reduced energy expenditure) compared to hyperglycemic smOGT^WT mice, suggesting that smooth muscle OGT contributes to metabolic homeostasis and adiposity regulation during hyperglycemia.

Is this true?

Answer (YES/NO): NO